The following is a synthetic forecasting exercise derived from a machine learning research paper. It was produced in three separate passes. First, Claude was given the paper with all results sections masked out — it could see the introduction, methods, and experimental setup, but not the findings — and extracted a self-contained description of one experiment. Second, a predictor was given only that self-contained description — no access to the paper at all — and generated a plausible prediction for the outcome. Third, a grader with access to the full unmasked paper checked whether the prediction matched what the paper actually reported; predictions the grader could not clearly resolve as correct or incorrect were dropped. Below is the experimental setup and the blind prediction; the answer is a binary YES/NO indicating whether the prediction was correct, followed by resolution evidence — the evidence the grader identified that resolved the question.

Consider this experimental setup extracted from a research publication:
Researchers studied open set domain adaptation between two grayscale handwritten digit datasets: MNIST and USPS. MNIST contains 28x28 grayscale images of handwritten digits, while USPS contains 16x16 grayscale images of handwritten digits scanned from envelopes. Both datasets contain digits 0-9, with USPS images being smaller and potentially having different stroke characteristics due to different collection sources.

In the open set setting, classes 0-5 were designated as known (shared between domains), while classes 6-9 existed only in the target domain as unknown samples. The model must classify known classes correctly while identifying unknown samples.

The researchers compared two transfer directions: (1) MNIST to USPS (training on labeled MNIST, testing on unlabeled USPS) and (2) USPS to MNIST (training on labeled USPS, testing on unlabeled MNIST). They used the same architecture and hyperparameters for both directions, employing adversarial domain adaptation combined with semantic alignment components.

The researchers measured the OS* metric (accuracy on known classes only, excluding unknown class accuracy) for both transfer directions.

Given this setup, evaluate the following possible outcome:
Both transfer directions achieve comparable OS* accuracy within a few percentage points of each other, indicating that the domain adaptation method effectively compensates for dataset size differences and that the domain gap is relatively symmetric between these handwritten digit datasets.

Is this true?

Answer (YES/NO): YES